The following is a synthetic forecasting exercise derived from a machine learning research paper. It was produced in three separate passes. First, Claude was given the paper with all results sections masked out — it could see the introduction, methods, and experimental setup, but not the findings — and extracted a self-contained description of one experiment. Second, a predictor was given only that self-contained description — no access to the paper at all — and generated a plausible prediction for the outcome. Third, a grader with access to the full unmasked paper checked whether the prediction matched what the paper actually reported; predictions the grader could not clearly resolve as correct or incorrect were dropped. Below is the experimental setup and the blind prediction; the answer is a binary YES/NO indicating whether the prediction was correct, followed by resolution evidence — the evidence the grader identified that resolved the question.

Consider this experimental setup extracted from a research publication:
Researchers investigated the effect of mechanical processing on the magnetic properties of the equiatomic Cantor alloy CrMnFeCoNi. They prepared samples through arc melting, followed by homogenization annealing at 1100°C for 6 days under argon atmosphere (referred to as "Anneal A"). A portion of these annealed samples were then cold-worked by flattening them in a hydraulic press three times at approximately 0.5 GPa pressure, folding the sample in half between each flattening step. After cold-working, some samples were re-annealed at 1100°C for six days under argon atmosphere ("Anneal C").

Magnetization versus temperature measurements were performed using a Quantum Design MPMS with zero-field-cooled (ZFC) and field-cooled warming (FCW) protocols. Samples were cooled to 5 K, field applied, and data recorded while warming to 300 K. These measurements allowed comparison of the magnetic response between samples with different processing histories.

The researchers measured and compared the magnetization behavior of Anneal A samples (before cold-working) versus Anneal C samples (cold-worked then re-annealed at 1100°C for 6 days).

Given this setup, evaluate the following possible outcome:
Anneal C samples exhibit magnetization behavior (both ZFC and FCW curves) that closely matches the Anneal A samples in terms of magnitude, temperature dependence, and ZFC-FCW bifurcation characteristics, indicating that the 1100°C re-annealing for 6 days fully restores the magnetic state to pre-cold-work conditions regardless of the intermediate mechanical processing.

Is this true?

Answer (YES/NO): NO